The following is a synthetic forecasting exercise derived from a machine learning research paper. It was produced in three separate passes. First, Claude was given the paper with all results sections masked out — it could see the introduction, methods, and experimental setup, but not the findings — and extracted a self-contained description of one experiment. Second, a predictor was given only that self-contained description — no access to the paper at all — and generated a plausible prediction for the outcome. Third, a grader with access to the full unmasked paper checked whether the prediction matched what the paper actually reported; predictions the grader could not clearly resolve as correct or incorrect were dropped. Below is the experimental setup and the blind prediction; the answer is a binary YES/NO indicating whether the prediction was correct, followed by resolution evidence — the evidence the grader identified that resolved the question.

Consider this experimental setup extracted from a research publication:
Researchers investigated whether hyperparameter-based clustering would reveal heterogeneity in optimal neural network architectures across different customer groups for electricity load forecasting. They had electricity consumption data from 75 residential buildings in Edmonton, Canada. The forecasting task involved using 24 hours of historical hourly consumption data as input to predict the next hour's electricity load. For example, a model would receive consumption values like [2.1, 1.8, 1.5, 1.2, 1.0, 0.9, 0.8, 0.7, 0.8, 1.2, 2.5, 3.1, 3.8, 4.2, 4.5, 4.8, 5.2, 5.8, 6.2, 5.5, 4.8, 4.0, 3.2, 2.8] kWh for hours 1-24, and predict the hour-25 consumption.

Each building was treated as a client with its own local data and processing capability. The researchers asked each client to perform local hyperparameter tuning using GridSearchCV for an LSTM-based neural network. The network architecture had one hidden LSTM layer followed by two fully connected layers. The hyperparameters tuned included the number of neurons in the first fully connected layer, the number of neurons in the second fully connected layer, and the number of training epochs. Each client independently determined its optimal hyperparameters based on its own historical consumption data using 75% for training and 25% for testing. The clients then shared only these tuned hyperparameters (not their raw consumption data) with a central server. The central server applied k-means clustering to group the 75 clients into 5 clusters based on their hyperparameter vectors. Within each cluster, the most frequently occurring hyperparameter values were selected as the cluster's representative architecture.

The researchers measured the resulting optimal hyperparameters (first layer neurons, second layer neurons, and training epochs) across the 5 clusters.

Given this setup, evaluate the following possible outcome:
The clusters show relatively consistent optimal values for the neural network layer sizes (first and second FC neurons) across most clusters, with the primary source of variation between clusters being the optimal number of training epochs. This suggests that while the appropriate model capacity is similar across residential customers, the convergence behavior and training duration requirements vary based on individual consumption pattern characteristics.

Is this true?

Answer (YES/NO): NO